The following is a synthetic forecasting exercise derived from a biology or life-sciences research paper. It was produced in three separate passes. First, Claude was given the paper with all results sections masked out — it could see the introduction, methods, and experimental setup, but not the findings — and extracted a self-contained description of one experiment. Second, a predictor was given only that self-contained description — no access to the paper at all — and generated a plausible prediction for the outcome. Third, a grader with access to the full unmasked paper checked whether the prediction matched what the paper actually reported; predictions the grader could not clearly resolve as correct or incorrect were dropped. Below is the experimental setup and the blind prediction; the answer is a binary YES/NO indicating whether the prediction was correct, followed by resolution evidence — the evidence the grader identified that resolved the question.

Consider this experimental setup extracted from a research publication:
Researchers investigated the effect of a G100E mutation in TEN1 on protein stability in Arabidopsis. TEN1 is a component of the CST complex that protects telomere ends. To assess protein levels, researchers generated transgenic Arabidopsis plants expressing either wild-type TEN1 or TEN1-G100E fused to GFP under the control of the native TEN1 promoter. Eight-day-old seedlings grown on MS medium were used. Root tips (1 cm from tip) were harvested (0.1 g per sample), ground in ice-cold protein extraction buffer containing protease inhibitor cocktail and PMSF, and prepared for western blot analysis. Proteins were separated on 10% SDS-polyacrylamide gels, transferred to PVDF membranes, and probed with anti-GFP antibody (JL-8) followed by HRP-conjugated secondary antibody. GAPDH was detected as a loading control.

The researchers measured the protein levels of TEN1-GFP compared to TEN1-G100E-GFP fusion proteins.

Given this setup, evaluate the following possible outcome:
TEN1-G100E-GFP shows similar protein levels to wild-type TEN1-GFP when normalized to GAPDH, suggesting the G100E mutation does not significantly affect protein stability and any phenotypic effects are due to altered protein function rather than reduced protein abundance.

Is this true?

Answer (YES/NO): NO